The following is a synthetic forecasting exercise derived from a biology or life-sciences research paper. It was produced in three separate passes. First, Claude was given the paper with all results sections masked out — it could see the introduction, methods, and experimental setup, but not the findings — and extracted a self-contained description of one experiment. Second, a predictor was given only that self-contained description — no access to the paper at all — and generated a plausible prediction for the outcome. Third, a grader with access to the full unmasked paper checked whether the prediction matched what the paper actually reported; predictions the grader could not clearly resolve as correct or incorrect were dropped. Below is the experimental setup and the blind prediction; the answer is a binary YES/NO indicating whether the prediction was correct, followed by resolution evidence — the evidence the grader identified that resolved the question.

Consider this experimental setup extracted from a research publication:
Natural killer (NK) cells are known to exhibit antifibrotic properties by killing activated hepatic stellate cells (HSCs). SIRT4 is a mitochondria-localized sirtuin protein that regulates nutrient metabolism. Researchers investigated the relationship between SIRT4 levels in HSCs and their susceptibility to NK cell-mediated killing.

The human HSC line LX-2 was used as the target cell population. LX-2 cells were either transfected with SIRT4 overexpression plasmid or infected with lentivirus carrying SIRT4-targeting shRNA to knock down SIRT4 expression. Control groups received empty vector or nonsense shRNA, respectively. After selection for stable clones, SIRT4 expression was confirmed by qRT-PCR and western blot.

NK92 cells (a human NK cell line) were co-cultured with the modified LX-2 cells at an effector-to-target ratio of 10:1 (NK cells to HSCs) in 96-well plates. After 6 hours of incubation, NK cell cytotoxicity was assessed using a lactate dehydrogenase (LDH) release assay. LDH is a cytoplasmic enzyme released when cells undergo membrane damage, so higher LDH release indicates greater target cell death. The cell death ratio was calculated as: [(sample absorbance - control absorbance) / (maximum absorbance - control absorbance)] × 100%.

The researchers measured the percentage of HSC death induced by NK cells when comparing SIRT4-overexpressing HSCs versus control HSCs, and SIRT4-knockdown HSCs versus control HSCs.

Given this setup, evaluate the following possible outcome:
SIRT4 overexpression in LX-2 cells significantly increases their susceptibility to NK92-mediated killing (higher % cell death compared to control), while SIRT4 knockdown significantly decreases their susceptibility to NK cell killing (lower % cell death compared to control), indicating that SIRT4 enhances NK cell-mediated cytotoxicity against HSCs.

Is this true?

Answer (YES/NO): YES